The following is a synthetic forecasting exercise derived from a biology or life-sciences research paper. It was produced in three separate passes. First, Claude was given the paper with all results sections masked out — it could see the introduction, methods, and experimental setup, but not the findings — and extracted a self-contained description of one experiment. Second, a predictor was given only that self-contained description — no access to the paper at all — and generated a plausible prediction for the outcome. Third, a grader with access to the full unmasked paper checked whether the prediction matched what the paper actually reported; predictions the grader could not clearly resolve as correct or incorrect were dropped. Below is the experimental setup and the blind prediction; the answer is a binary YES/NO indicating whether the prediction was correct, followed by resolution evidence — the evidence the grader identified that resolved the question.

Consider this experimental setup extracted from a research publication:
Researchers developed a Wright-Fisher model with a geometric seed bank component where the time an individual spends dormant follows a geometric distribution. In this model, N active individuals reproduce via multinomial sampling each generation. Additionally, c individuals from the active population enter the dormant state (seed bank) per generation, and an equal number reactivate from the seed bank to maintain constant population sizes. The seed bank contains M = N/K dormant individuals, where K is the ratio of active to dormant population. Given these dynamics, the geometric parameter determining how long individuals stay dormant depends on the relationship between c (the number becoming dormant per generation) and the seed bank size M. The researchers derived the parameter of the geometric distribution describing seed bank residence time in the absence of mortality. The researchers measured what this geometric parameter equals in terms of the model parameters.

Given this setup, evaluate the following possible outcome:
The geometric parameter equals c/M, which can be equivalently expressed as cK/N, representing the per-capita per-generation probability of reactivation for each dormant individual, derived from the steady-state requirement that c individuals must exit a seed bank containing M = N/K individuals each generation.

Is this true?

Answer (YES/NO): YES